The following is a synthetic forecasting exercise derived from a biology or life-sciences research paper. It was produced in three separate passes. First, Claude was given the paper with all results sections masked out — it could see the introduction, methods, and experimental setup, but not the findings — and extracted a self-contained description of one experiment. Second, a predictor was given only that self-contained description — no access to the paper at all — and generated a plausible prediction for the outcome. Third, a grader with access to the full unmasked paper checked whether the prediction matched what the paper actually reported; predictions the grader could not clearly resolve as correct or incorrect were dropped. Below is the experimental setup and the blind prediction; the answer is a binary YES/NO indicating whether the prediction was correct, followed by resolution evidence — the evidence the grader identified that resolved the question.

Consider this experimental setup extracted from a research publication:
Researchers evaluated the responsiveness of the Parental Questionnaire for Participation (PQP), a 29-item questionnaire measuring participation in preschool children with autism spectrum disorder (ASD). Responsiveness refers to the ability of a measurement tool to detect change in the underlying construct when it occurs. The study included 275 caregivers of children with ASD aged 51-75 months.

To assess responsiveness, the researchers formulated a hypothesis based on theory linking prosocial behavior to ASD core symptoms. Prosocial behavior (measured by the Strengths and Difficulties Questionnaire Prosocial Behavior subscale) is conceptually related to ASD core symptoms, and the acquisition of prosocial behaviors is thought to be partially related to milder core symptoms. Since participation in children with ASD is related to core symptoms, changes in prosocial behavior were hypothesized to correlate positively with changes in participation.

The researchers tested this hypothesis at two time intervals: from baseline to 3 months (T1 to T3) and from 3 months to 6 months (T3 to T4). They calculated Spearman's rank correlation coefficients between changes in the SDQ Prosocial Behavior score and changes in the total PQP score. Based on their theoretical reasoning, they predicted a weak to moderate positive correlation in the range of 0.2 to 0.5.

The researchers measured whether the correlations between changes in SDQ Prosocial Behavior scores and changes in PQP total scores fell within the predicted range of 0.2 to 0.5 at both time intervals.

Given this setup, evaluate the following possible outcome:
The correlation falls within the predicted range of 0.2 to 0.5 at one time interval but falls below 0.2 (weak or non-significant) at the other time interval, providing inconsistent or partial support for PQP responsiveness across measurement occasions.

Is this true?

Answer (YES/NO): NO